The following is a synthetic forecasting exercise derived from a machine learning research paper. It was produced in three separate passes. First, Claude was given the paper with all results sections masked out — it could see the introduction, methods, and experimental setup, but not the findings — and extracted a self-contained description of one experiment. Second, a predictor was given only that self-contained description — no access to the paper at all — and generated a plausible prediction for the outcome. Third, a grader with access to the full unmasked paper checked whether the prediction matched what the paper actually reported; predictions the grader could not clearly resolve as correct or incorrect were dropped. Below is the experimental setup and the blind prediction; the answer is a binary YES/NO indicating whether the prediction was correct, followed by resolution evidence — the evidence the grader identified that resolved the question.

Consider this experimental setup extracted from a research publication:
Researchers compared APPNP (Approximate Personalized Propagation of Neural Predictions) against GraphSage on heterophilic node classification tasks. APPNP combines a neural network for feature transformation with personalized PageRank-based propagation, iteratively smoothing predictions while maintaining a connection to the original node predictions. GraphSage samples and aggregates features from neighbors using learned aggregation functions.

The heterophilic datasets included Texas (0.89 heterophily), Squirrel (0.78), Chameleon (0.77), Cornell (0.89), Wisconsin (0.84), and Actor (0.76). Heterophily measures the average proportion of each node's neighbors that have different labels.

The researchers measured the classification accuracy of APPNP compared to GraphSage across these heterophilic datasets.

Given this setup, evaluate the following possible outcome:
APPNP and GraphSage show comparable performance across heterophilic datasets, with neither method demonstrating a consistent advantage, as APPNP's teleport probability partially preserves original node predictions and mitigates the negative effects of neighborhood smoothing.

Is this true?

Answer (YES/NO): NO